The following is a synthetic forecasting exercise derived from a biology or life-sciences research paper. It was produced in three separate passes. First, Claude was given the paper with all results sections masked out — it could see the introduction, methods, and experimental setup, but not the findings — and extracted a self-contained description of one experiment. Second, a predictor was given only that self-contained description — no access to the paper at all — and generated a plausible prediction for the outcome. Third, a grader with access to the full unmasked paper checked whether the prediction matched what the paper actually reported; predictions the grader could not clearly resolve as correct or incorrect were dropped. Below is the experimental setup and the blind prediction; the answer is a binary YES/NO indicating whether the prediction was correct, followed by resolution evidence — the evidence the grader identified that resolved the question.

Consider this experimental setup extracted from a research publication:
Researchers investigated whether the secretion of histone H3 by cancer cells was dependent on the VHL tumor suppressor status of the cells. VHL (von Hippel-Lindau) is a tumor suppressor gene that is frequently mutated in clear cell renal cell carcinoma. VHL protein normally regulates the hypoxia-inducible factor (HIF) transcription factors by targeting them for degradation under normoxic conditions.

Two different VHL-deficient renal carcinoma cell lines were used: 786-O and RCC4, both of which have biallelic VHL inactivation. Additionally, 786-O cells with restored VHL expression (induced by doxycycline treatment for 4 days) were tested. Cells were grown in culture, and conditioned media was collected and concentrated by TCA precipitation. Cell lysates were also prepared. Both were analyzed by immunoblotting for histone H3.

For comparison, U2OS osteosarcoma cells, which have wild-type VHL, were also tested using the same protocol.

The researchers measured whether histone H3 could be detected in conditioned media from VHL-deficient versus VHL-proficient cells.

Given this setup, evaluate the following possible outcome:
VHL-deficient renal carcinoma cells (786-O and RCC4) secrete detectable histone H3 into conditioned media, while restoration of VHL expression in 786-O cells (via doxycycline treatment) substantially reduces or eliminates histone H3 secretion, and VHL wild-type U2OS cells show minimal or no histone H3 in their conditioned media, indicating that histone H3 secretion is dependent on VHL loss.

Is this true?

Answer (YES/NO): NO